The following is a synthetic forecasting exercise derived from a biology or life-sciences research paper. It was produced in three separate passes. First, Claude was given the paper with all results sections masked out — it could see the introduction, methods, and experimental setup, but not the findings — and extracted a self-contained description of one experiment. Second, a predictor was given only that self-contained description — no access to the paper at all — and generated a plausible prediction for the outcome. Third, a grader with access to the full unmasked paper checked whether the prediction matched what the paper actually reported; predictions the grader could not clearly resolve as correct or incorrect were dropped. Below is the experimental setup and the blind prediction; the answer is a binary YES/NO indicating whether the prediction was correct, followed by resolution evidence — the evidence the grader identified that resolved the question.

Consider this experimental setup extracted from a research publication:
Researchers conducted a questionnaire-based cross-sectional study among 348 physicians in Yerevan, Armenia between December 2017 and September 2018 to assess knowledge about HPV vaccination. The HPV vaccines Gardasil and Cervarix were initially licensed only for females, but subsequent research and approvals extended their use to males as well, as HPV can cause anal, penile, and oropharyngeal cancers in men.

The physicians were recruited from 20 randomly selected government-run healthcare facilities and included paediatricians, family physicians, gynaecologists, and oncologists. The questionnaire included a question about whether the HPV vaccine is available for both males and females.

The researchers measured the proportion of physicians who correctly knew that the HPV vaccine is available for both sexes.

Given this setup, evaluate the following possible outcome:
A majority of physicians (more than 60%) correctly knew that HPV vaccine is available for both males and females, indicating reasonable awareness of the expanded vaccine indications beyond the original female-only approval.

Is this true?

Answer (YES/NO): YES